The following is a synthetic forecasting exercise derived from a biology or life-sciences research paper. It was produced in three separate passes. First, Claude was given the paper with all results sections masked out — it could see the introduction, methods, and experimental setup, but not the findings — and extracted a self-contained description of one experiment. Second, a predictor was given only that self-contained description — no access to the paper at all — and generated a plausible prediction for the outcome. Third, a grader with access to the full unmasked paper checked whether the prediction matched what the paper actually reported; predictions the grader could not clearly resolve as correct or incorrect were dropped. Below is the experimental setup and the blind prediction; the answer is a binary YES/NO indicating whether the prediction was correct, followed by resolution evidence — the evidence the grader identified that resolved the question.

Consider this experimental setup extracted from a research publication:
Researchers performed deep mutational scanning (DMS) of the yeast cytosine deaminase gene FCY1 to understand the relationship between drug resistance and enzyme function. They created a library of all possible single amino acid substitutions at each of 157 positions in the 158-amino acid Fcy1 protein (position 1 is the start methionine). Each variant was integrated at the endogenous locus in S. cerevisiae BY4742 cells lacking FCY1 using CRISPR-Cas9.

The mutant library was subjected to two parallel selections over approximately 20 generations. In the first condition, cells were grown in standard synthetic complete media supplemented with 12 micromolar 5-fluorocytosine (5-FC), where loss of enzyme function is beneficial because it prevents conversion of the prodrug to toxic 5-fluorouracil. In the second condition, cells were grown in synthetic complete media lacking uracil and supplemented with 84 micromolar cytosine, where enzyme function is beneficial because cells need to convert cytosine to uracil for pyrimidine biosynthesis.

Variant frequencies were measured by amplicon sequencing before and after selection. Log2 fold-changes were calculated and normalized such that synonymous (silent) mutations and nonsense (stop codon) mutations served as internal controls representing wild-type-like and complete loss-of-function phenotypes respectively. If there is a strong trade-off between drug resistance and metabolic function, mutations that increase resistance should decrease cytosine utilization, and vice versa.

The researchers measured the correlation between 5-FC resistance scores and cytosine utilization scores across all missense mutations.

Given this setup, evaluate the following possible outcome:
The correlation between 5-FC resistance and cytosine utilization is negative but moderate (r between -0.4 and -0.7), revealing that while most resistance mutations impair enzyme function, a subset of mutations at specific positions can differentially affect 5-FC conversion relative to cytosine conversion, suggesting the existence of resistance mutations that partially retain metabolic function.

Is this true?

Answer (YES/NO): NO